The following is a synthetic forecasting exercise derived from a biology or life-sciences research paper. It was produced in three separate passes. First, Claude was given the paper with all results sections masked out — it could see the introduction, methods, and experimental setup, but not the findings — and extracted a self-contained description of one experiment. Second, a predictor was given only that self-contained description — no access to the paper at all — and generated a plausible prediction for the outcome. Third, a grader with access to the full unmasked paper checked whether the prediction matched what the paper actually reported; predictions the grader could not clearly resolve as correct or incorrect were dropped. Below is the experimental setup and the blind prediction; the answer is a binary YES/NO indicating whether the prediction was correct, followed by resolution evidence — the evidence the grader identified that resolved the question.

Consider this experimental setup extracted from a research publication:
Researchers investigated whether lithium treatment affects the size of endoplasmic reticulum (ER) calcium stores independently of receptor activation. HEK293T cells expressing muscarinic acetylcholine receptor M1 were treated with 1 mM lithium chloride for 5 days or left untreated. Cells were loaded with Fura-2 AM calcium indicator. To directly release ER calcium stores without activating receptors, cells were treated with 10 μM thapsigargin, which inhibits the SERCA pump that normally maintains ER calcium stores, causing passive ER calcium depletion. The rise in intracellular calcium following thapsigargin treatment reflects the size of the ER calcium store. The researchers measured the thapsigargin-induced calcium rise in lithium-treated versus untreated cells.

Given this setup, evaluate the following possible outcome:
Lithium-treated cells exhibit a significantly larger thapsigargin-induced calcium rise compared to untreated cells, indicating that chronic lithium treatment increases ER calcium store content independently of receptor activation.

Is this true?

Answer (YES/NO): NO